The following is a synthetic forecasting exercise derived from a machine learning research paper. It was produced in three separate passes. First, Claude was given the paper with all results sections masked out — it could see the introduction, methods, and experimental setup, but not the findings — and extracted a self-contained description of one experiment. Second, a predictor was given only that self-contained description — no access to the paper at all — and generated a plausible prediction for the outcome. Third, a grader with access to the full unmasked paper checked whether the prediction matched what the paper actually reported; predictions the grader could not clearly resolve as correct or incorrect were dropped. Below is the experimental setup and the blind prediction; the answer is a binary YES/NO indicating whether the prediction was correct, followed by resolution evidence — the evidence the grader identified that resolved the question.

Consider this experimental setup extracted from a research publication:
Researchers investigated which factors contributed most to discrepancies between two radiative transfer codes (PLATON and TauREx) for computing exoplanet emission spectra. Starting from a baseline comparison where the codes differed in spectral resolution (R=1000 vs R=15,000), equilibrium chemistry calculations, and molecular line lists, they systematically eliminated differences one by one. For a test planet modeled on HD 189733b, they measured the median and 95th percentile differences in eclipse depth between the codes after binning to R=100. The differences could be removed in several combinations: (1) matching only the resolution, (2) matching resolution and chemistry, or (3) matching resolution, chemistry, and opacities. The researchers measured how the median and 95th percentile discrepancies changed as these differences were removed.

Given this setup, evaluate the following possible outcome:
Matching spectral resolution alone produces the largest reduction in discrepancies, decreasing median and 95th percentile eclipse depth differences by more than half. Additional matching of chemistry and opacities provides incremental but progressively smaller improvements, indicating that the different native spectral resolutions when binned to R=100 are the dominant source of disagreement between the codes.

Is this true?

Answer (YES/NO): NO